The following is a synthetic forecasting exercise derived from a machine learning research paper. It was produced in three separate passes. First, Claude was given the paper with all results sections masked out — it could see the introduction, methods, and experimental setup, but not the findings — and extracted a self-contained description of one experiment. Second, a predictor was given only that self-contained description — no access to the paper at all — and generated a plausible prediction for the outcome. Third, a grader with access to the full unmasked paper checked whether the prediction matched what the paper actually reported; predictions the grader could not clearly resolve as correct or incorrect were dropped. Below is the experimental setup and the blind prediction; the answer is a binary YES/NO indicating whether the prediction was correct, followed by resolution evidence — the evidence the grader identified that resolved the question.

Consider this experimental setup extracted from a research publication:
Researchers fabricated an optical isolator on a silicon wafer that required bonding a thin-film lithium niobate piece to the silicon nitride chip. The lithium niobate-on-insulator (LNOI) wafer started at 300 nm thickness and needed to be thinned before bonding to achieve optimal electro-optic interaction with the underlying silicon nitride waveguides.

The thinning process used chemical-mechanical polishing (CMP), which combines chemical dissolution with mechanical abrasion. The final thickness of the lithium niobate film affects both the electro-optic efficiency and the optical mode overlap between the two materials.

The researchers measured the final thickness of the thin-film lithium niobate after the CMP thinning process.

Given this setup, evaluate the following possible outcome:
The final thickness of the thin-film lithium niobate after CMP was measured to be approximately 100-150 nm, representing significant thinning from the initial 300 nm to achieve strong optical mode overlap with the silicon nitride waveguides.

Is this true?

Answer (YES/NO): YES